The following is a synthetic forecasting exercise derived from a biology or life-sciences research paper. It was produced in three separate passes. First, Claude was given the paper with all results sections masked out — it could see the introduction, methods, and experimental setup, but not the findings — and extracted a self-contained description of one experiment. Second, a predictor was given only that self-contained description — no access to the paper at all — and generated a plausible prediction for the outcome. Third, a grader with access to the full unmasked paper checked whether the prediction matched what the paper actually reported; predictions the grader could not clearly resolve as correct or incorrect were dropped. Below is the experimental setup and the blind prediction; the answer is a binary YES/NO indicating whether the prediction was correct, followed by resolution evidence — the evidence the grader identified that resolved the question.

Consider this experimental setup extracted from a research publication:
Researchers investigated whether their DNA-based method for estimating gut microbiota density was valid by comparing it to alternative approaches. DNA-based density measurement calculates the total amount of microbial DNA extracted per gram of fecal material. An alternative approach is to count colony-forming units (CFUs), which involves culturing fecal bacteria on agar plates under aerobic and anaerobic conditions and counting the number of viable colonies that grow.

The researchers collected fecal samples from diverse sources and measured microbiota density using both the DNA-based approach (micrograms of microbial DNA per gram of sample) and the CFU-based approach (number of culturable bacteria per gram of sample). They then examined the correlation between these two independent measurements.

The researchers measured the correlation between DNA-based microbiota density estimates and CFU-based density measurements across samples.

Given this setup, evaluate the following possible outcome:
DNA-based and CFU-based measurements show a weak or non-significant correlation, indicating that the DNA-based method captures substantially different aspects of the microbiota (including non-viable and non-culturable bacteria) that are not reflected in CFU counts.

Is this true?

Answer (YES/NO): NO